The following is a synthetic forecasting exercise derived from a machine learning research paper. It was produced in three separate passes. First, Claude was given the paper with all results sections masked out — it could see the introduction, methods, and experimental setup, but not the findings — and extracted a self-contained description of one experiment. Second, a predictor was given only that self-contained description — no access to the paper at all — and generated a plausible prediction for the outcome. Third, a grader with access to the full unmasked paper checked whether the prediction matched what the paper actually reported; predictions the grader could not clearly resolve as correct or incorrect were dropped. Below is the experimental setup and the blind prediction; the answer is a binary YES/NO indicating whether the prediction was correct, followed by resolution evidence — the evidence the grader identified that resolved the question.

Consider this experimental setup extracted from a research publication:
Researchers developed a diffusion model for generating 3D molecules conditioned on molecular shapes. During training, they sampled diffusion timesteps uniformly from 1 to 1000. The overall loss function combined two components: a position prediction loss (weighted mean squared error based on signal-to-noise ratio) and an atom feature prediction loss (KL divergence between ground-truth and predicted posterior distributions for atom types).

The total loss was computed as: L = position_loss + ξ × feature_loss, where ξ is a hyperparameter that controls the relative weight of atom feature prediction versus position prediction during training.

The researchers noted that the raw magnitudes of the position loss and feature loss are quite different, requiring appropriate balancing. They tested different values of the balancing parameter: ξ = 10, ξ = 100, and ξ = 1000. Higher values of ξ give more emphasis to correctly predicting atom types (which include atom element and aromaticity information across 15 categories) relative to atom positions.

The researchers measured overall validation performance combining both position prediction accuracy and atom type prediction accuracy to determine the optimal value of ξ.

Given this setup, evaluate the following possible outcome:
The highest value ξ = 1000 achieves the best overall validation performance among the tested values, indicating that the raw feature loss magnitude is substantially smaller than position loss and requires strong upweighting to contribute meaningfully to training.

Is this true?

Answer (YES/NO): NO